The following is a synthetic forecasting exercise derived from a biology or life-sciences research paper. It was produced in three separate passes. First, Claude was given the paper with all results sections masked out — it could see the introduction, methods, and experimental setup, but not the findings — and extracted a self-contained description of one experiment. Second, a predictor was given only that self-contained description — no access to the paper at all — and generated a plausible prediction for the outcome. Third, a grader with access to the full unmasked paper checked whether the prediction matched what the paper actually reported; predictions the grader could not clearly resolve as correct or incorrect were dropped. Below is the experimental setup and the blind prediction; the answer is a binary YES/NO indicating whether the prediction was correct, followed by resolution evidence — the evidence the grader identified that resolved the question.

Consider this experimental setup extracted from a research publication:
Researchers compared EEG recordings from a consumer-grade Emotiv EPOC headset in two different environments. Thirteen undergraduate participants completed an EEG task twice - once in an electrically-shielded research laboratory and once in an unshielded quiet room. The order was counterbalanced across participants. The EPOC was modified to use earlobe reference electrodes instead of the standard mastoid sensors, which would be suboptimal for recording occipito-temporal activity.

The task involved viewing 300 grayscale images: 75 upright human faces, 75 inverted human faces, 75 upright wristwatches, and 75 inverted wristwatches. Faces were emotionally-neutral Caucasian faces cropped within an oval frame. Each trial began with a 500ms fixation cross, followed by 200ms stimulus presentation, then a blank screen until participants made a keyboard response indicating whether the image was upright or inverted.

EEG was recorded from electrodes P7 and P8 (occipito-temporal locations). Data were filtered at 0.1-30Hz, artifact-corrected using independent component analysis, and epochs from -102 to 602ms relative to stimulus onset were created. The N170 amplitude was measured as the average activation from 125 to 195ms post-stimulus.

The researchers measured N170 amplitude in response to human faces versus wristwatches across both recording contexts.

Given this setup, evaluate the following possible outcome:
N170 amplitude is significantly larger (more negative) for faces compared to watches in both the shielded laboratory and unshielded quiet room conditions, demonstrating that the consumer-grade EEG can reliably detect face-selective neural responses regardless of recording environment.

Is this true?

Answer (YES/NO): YES